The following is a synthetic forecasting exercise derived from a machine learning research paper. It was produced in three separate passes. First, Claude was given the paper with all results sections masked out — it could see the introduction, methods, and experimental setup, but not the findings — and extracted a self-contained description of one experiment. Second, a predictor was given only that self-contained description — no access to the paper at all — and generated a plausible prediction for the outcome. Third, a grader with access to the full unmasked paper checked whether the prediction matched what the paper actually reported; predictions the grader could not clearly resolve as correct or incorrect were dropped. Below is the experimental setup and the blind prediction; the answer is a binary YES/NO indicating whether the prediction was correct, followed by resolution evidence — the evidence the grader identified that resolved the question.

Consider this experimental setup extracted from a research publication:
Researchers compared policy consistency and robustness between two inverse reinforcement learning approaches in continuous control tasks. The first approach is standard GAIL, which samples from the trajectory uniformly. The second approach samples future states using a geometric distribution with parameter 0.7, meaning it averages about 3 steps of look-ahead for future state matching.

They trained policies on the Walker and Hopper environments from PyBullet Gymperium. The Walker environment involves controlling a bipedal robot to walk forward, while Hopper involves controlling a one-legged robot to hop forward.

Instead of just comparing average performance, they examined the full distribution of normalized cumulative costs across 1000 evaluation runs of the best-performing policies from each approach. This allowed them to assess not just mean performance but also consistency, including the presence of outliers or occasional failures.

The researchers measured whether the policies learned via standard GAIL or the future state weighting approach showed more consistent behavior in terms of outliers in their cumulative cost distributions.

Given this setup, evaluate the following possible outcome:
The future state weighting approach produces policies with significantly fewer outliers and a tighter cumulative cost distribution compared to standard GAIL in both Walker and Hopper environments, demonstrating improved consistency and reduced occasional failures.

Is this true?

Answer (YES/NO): NO